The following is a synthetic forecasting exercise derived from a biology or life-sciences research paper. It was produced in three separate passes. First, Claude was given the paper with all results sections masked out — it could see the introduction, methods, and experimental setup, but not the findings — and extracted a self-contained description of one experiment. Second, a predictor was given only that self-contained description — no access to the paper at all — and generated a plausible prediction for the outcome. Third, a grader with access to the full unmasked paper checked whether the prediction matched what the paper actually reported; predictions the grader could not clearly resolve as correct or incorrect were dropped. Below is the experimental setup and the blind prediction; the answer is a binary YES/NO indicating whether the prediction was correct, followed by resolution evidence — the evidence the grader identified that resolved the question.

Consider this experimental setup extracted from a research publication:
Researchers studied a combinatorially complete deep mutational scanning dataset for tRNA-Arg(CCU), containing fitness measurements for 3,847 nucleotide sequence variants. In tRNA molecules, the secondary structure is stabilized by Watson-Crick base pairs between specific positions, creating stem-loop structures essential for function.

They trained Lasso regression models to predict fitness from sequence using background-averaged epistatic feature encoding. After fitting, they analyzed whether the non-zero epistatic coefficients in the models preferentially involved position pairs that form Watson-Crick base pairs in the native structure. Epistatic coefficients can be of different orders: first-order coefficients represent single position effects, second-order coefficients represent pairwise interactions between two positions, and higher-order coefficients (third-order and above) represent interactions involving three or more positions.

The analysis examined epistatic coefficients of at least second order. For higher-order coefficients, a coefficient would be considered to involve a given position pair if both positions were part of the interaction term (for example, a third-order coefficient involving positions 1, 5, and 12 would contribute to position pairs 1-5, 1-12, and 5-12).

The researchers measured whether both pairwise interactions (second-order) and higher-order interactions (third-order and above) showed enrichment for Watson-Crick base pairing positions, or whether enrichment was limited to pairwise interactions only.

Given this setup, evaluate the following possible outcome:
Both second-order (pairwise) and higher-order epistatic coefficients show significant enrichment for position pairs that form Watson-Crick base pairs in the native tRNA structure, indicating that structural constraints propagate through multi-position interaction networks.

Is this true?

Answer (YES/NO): YES